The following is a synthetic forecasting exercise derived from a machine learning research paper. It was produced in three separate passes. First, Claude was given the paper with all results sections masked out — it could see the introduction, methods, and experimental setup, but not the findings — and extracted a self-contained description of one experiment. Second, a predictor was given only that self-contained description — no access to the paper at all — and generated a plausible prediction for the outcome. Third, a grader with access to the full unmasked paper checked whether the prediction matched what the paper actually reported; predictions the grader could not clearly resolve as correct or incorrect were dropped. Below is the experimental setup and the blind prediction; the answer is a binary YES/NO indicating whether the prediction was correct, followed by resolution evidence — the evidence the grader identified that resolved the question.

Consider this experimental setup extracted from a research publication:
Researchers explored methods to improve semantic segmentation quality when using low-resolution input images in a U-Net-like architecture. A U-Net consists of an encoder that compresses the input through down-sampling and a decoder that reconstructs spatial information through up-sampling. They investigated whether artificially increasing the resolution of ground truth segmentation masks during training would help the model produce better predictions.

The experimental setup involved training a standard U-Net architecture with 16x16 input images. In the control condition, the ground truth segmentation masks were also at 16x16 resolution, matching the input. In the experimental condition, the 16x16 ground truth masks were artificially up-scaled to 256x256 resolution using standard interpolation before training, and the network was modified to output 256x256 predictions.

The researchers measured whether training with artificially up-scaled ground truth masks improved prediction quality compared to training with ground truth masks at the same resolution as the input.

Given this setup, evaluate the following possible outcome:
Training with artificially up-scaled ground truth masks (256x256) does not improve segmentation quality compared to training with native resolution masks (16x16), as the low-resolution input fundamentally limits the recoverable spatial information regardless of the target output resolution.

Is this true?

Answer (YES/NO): YES